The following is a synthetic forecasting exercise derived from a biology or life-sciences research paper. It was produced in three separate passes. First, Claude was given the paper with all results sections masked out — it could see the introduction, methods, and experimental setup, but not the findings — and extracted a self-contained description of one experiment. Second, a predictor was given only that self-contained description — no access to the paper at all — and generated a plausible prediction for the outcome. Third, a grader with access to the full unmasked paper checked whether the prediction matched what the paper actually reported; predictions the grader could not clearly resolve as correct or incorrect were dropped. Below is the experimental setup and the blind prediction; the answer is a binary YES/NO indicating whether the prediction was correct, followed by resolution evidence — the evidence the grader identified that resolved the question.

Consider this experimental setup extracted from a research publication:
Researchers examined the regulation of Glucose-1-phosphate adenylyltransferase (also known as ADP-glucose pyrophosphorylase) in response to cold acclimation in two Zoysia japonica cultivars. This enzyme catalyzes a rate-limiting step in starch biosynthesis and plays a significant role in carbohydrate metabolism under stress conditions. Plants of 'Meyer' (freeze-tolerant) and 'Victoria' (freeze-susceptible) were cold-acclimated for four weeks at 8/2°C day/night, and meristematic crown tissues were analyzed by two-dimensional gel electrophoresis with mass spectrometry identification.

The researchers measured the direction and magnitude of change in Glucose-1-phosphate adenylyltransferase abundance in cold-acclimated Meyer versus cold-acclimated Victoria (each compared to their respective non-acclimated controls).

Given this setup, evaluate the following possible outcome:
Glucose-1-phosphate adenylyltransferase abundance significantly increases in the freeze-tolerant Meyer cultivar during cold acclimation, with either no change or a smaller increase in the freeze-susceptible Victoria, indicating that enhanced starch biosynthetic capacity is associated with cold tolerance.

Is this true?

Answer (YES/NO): NO